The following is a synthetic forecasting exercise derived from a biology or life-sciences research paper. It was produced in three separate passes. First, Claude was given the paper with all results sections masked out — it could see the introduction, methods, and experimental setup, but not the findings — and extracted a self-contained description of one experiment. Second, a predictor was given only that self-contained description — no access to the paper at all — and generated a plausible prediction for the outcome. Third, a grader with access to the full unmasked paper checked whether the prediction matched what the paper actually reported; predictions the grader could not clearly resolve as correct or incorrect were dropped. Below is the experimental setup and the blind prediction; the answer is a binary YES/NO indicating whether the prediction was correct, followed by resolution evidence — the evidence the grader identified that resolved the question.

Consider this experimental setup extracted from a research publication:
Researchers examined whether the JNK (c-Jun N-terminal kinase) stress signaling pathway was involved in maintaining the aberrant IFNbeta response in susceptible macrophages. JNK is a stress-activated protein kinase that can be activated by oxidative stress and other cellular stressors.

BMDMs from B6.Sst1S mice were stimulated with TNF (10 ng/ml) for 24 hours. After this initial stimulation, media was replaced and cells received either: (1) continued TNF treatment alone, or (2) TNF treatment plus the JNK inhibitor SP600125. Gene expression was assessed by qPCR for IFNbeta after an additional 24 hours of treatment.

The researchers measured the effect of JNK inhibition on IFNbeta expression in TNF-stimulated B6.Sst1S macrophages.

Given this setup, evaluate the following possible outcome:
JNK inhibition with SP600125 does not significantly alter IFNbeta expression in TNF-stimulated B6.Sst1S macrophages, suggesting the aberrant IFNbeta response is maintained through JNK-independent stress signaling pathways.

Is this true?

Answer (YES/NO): NO